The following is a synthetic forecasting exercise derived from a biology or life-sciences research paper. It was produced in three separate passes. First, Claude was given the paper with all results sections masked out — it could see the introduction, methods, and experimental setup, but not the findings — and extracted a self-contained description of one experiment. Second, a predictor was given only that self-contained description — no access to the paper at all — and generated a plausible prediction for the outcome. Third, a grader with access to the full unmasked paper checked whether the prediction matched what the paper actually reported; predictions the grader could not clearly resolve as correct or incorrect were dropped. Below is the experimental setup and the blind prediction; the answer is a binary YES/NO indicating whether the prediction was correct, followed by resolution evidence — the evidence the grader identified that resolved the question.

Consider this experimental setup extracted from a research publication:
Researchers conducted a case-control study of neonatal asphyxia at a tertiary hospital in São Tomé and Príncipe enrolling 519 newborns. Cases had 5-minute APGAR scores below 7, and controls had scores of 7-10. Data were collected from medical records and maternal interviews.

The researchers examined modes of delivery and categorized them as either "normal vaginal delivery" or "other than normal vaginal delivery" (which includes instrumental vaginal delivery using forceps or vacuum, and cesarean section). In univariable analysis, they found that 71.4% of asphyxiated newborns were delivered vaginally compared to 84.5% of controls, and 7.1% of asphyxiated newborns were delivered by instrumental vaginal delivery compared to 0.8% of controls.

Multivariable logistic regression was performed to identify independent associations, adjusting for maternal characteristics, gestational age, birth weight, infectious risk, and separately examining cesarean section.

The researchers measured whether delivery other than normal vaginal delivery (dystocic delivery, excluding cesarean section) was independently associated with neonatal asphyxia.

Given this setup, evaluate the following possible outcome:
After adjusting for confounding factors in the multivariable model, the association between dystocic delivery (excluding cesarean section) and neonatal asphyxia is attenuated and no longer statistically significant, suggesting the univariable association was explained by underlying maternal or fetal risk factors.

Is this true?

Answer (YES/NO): NO